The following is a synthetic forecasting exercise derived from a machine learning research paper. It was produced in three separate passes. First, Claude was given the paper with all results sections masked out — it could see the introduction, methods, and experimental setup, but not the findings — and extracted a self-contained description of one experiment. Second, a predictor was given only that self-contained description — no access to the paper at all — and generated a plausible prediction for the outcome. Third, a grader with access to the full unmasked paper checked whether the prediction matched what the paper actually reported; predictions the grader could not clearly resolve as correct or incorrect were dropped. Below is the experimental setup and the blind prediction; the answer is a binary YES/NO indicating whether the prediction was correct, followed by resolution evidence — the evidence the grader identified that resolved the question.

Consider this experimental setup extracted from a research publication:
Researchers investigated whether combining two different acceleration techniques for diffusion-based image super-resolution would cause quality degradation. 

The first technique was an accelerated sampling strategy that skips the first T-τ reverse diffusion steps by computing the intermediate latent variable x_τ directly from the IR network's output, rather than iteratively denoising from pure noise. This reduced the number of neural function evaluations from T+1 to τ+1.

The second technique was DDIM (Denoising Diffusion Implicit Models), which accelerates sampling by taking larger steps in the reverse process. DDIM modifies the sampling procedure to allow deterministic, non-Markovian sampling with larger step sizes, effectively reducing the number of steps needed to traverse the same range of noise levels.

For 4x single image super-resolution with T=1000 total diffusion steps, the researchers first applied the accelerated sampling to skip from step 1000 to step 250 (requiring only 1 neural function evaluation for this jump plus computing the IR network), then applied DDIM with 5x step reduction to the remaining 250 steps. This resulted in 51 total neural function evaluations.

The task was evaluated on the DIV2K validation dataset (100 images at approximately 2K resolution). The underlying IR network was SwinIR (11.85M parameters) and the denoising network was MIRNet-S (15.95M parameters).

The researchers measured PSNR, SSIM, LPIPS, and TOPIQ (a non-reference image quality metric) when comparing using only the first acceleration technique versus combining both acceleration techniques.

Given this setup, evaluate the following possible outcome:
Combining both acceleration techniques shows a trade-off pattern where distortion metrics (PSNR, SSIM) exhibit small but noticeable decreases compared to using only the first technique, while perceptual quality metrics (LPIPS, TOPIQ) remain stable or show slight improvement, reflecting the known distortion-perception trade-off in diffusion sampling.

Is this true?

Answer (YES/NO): NO